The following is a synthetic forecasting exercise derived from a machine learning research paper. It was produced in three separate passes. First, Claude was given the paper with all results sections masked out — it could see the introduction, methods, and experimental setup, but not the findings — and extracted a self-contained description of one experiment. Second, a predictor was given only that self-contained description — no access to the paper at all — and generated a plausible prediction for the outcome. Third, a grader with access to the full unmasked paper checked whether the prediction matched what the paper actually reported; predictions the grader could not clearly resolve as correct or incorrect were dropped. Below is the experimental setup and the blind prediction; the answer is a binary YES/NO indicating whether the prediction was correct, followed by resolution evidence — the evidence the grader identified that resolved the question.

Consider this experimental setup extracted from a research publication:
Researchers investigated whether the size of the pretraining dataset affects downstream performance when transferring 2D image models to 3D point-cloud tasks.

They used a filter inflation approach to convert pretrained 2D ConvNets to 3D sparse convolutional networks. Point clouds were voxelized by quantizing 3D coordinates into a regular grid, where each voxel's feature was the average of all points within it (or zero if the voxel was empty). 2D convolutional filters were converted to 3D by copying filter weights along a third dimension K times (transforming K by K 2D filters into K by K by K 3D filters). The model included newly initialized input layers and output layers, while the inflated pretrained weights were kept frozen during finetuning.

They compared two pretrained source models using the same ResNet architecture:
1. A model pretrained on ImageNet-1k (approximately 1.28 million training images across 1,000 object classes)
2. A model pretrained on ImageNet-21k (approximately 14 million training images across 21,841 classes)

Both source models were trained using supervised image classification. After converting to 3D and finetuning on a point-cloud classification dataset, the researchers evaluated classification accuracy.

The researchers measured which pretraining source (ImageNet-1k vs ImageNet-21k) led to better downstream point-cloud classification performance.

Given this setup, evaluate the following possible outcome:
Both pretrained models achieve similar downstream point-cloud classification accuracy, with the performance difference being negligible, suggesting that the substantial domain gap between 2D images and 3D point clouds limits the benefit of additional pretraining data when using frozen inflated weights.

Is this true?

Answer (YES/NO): NO